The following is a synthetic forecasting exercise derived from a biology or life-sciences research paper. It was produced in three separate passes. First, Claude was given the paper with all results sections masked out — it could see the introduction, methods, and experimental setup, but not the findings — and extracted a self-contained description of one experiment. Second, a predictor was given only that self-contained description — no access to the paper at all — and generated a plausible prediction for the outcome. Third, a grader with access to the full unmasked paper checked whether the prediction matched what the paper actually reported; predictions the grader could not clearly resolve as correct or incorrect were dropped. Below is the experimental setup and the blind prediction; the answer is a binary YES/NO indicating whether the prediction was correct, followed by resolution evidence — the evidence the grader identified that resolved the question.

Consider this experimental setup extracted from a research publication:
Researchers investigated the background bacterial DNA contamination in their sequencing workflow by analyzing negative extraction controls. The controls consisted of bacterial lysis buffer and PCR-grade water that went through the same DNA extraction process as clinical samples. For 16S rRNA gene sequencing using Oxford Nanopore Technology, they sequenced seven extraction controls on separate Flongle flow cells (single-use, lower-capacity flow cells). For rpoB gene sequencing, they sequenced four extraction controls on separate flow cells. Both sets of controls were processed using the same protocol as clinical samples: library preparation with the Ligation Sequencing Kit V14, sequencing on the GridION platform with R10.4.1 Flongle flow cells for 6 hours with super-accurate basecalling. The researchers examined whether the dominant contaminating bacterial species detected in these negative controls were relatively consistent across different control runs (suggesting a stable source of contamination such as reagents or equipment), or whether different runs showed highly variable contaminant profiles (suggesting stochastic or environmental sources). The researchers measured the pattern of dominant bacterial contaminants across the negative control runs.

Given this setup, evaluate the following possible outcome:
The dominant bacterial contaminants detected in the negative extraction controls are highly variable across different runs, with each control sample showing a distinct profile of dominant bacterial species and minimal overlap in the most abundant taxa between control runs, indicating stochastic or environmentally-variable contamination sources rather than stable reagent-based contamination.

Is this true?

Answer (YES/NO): NO